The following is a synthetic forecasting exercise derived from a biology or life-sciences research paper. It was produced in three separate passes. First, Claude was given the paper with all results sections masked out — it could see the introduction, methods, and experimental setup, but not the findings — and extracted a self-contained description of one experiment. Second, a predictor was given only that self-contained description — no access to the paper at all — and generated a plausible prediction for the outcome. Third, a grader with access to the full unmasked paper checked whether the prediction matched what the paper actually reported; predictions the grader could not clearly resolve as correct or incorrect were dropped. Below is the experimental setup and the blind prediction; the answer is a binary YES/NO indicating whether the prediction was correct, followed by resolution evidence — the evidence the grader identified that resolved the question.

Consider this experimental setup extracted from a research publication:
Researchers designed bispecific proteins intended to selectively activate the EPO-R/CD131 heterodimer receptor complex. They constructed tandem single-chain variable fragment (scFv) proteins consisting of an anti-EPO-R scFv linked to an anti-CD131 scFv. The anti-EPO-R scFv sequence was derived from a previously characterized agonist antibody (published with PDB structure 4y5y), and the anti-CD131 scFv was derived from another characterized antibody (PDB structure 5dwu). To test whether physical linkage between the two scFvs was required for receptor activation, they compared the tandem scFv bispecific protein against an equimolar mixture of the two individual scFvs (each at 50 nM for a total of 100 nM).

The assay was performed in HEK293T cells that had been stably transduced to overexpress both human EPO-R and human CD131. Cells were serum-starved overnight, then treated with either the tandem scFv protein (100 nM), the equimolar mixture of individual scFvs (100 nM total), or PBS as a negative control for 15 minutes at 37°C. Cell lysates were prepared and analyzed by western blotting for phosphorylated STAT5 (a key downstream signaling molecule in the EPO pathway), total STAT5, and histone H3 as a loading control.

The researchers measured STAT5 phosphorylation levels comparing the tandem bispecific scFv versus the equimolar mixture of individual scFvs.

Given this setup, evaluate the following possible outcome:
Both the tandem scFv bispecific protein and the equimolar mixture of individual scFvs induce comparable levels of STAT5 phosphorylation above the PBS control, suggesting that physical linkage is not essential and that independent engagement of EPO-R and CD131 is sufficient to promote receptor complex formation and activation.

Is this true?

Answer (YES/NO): NO